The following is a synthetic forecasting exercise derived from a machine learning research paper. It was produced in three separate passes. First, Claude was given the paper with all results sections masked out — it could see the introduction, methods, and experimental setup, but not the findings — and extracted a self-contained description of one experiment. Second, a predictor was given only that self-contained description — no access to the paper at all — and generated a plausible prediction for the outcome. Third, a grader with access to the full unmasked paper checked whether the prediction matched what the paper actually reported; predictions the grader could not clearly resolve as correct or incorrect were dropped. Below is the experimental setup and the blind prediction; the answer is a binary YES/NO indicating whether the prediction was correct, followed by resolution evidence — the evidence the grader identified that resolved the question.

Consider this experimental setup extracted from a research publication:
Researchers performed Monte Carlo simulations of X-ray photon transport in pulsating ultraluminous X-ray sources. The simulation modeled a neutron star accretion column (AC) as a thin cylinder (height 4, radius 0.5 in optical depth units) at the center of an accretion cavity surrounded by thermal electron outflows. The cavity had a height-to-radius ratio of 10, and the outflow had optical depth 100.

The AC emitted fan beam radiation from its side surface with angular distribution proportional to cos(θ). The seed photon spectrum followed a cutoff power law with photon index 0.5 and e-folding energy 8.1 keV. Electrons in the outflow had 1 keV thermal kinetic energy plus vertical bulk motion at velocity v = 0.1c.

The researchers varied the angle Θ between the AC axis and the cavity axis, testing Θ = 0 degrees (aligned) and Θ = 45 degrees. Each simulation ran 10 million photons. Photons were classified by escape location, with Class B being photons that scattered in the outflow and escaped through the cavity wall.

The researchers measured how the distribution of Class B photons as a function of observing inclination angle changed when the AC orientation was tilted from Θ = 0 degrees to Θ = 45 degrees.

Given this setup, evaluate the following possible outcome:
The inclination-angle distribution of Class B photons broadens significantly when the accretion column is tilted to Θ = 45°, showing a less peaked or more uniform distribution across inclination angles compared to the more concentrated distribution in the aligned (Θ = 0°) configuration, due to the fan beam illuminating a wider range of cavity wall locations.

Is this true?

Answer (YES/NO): NO